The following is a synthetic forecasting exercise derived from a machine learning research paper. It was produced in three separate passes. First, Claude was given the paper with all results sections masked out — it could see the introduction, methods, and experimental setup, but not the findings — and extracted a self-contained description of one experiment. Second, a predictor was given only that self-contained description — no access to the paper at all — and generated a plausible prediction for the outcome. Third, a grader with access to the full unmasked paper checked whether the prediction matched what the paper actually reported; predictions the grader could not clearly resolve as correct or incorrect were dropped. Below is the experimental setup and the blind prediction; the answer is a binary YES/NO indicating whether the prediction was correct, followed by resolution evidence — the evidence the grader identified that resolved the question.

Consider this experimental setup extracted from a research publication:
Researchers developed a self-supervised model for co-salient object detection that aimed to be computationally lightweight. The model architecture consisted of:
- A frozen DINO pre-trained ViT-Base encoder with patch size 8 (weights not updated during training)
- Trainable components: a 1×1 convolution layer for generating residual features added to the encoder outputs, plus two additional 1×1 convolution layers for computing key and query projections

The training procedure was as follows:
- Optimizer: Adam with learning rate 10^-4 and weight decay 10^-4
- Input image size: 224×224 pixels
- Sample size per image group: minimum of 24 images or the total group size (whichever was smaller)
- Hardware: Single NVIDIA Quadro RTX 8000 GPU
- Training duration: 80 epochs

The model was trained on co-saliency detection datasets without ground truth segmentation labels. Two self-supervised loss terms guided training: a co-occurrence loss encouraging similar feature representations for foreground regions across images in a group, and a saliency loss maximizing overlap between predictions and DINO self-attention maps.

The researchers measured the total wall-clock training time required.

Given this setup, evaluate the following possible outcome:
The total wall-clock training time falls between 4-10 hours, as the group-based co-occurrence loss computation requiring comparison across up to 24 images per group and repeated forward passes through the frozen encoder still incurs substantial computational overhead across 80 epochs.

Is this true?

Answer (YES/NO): YES